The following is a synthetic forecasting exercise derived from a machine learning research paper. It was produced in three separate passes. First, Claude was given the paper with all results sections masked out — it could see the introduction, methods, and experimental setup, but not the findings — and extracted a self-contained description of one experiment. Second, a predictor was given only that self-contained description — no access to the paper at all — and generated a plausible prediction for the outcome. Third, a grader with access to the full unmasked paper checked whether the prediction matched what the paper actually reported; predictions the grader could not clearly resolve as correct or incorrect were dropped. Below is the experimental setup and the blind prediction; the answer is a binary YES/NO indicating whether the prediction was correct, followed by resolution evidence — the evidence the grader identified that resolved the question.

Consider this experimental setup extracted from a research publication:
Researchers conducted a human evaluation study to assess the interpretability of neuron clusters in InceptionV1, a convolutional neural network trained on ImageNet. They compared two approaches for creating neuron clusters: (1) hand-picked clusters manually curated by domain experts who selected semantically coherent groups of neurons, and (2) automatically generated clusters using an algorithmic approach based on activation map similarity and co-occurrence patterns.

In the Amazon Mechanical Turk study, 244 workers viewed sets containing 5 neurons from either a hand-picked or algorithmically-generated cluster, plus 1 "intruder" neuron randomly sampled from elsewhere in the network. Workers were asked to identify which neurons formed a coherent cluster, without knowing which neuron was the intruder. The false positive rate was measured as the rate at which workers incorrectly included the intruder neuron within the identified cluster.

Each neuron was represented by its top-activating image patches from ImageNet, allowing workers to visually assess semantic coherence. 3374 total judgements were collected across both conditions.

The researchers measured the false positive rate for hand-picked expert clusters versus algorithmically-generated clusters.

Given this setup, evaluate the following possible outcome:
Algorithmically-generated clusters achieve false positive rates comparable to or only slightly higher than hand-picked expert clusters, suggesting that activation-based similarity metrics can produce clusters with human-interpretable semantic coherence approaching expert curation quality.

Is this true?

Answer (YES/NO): NO